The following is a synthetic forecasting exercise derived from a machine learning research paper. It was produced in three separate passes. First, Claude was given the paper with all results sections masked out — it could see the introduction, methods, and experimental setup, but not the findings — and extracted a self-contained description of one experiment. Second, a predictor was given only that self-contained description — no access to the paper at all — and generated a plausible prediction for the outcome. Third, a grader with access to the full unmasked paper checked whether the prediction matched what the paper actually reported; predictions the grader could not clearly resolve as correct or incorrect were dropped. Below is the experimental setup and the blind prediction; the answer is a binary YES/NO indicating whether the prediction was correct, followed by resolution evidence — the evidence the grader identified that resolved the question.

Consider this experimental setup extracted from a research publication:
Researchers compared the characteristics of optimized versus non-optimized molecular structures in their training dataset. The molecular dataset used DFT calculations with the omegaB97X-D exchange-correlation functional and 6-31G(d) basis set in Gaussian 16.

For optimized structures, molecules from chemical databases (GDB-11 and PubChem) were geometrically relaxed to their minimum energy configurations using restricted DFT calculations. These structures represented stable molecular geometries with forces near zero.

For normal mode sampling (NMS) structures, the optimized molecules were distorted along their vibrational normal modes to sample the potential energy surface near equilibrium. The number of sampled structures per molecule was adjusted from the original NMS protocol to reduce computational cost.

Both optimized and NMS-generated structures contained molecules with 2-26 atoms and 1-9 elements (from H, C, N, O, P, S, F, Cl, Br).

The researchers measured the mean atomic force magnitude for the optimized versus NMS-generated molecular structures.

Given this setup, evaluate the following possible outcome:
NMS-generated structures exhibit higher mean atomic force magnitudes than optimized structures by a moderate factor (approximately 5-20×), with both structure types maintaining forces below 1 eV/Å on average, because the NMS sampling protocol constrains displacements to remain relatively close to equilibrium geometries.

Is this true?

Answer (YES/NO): NO